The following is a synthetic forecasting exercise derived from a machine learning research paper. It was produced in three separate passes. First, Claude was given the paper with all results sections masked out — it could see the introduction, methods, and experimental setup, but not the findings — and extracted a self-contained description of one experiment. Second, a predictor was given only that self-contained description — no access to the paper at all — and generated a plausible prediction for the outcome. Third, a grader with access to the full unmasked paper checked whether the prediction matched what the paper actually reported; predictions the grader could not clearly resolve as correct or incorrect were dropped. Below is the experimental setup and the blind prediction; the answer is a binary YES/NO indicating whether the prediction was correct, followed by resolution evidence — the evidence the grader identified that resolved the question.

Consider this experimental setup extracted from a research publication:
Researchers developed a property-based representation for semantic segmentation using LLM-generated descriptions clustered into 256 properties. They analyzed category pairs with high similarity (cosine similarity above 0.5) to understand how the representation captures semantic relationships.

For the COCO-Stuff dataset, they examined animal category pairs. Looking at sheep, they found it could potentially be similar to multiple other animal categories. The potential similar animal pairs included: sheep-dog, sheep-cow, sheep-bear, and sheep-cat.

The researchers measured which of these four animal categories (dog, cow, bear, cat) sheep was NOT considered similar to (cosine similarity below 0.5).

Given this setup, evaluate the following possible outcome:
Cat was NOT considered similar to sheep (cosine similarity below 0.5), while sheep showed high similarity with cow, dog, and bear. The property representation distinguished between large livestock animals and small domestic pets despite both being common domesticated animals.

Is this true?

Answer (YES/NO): YES